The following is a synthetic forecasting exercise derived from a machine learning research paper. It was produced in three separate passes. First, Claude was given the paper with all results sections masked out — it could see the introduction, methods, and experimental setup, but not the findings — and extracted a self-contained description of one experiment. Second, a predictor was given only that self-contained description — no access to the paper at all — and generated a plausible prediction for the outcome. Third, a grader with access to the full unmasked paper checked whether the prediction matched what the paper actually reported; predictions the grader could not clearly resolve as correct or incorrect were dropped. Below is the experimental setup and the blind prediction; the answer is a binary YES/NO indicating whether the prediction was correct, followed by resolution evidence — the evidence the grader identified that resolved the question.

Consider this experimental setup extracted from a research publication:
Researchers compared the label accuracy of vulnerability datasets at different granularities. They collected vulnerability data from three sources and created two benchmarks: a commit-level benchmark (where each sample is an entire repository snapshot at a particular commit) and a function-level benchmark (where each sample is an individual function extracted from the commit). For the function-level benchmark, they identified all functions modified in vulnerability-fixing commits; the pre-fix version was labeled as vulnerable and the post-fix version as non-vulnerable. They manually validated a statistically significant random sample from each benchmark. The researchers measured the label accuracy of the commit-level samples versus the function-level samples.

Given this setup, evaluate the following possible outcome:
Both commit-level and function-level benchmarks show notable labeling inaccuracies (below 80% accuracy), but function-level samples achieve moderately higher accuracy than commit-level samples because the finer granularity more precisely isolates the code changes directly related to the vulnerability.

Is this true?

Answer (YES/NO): NO